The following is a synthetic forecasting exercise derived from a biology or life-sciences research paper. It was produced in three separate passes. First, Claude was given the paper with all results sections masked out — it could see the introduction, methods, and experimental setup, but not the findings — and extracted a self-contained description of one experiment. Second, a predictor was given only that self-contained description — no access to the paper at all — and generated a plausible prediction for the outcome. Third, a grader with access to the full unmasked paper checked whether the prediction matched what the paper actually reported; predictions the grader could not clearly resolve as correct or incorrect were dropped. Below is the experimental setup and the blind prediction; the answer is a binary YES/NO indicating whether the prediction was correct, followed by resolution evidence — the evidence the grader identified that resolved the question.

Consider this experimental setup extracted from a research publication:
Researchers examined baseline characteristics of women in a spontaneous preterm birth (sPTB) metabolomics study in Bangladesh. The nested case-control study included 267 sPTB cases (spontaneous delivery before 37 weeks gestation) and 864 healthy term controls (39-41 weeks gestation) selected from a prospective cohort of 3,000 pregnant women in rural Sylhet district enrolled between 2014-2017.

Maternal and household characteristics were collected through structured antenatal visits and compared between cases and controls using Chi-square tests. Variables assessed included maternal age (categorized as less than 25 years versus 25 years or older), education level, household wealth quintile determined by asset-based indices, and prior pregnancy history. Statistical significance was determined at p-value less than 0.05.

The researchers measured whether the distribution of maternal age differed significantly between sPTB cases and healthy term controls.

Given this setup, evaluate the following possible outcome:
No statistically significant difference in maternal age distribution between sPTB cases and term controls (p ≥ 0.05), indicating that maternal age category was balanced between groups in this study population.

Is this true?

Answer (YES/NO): YES